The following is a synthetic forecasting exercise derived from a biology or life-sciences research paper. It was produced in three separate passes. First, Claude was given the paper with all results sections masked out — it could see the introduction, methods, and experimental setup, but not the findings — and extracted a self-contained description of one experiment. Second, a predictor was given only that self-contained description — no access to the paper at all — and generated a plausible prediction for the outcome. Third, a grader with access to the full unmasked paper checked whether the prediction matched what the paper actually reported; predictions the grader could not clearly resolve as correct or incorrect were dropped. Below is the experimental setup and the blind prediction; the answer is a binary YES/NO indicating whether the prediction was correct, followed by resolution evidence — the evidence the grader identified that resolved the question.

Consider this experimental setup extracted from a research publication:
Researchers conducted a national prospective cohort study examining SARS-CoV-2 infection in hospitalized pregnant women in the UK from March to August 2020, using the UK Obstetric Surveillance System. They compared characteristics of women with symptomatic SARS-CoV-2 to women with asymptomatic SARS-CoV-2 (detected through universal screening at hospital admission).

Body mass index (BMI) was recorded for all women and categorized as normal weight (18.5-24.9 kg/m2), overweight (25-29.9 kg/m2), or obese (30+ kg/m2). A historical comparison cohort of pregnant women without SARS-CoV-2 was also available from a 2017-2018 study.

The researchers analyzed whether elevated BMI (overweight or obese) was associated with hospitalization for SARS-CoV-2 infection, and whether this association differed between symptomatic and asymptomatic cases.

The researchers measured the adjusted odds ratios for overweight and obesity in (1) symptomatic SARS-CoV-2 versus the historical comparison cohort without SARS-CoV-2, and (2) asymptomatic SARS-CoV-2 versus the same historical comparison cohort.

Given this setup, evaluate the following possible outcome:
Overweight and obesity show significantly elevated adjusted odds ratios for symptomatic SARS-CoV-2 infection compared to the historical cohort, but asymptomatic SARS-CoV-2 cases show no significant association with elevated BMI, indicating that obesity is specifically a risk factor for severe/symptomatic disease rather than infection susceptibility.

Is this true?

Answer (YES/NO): YES